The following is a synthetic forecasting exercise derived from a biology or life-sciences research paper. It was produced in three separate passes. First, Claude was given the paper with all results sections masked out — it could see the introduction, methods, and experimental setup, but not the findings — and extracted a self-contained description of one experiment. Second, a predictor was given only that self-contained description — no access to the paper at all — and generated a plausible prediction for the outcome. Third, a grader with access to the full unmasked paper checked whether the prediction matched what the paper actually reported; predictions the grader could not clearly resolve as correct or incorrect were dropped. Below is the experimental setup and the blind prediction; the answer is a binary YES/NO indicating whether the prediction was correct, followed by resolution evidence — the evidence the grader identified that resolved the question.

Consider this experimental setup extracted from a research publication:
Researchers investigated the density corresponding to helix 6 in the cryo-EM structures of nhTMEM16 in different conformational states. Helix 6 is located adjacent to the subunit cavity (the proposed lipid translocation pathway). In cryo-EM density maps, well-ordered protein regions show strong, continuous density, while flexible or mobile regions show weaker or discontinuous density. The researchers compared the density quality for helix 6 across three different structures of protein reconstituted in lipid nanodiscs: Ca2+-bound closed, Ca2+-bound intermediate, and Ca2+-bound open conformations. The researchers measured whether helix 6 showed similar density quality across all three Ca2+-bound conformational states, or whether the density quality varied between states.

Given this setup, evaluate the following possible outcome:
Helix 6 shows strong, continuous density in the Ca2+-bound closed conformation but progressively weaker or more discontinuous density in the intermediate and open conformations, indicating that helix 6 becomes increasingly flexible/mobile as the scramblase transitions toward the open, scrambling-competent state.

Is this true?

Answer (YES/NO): NO